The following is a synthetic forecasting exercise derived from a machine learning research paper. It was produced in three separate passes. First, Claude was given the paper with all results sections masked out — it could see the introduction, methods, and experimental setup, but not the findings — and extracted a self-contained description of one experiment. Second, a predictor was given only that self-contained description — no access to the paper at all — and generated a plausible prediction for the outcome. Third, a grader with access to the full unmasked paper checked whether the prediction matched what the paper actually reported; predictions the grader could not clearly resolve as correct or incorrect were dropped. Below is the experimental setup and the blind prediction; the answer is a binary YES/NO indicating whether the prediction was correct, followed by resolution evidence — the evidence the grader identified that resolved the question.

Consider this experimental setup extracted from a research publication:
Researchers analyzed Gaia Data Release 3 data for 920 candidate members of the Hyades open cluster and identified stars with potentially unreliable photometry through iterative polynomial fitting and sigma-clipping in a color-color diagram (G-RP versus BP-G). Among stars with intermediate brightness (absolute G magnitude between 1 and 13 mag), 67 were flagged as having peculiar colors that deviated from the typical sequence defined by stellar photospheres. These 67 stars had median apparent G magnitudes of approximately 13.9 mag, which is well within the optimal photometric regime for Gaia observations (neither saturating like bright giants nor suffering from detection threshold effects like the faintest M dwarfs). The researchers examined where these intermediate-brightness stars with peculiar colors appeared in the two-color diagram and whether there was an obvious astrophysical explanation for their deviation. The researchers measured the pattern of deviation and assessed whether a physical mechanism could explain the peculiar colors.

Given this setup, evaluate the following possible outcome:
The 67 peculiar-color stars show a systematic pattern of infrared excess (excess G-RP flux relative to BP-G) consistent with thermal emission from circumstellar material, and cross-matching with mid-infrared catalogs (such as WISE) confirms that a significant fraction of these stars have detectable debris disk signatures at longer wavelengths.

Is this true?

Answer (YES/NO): NO